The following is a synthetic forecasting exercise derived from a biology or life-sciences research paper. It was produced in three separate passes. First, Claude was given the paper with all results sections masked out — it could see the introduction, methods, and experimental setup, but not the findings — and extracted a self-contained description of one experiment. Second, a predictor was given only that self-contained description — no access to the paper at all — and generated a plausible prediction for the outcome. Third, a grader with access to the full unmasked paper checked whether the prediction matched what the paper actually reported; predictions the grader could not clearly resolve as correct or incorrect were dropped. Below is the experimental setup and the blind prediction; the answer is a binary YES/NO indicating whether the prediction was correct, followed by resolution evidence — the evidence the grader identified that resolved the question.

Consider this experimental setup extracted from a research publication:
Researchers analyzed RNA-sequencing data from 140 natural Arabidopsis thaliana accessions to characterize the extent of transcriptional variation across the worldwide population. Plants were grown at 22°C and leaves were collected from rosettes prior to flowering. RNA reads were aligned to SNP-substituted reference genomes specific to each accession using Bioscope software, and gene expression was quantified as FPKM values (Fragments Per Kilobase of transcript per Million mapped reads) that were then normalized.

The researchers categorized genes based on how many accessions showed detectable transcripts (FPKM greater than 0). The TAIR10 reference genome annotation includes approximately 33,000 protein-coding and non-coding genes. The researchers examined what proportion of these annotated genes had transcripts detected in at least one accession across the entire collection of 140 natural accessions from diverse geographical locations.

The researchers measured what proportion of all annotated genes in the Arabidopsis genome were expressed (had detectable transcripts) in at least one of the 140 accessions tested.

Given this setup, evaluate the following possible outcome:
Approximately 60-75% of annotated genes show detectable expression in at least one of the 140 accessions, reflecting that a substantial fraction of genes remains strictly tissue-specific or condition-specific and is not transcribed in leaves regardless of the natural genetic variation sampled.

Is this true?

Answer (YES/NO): NO